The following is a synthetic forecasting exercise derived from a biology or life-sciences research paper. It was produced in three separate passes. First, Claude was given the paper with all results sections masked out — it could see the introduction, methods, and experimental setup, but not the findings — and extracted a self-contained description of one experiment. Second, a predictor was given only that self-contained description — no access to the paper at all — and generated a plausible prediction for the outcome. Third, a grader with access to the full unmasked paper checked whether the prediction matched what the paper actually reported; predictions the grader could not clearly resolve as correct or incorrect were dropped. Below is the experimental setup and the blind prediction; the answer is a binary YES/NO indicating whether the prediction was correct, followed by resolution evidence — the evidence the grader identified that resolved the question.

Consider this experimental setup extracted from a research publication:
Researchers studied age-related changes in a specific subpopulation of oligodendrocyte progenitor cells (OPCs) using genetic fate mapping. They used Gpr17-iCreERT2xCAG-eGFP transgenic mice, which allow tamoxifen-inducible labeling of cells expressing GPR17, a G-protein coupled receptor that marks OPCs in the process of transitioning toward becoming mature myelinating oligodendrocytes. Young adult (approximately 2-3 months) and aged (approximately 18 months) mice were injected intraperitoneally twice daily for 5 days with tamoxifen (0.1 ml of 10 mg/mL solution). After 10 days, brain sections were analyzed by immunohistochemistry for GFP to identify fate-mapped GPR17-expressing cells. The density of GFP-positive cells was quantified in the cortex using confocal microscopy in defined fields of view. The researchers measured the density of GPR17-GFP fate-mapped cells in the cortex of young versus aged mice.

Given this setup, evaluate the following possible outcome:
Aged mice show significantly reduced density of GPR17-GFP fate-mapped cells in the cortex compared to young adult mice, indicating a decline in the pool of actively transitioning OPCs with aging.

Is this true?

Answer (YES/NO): YES